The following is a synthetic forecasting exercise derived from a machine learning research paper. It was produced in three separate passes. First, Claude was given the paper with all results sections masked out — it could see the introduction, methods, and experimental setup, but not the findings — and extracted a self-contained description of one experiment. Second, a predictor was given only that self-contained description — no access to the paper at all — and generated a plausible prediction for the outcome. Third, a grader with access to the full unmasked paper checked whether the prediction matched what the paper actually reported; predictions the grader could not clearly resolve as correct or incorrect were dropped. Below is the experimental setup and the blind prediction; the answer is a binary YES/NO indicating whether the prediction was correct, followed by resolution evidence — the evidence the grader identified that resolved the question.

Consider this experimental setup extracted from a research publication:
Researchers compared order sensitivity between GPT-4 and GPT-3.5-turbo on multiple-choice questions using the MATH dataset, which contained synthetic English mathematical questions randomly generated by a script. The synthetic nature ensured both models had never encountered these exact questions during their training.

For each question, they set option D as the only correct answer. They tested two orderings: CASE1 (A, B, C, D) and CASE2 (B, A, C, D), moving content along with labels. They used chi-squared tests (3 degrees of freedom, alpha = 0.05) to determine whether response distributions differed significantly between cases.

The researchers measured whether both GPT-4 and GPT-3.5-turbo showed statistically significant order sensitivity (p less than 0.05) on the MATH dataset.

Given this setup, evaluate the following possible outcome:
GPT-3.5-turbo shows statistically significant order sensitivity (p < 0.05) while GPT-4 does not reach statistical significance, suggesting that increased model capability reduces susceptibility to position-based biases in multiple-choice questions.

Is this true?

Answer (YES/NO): YES